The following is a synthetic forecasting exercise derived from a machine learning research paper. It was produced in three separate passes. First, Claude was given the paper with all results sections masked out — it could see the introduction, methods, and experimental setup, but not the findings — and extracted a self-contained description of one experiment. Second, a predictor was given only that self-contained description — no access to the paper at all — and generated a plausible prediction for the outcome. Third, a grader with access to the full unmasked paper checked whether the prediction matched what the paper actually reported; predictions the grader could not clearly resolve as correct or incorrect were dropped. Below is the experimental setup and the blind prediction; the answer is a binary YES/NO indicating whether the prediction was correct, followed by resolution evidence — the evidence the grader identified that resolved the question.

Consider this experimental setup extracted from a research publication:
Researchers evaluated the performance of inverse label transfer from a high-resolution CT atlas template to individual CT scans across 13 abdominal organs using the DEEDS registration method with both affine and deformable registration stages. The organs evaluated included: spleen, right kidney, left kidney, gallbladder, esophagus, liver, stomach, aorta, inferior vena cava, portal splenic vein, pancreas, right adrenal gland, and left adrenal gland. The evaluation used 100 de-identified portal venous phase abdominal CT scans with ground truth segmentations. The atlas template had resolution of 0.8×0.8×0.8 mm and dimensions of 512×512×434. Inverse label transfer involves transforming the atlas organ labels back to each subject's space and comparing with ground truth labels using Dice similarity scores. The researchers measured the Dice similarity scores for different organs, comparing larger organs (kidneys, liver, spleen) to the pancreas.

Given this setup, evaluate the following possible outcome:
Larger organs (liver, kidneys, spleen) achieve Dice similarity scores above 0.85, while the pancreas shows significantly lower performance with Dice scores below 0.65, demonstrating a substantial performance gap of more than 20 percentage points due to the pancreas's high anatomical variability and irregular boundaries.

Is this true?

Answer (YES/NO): NO